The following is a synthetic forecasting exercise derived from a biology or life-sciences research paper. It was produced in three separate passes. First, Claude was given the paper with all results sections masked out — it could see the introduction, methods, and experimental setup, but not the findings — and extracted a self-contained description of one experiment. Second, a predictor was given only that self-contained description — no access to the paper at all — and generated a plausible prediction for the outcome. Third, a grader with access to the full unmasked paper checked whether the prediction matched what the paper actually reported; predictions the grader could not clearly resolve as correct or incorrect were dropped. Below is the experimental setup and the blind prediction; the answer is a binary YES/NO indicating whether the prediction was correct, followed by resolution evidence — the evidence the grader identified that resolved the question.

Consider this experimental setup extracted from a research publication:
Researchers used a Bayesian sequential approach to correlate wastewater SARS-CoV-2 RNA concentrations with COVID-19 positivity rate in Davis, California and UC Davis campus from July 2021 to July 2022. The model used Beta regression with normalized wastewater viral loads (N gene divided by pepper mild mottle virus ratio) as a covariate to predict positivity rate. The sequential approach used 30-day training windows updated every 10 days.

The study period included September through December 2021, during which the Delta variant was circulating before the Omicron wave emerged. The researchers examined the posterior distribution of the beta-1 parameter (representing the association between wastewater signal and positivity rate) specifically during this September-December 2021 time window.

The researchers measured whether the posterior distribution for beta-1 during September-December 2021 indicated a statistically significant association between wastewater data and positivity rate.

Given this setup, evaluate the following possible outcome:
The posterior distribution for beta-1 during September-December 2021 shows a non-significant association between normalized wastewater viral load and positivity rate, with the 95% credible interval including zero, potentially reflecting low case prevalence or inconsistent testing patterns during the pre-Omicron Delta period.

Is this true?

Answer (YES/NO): YES